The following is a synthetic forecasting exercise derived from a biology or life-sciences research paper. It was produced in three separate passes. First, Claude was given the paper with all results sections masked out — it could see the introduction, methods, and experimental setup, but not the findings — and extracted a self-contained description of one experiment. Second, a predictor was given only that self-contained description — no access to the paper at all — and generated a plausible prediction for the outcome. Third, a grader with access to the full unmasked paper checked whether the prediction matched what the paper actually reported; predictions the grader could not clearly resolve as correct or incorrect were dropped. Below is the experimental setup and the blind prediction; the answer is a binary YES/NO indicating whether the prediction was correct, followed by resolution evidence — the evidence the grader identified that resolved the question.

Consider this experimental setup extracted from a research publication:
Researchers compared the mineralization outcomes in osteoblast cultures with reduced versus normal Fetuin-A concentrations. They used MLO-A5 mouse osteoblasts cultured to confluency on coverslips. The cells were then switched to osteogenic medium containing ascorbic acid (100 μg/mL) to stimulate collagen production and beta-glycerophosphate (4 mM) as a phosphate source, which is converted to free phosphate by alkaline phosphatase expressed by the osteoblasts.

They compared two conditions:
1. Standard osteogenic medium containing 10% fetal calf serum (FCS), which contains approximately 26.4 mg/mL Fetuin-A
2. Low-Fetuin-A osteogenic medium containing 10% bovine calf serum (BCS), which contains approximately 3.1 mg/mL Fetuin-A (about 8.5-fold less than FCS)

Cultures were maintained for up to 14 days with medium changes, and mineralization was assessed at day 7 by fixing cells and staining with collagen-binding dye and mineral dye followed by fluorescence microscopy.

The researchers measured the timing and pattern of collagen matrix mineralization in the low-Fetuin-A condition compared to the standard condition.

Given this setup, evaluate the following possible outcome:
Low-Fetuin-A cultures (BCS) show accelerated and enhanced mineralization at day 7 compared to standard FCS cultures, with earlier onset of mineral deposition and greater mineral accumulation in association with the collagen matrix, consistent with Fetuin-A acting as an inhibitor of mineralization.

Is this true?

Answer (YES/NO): NO